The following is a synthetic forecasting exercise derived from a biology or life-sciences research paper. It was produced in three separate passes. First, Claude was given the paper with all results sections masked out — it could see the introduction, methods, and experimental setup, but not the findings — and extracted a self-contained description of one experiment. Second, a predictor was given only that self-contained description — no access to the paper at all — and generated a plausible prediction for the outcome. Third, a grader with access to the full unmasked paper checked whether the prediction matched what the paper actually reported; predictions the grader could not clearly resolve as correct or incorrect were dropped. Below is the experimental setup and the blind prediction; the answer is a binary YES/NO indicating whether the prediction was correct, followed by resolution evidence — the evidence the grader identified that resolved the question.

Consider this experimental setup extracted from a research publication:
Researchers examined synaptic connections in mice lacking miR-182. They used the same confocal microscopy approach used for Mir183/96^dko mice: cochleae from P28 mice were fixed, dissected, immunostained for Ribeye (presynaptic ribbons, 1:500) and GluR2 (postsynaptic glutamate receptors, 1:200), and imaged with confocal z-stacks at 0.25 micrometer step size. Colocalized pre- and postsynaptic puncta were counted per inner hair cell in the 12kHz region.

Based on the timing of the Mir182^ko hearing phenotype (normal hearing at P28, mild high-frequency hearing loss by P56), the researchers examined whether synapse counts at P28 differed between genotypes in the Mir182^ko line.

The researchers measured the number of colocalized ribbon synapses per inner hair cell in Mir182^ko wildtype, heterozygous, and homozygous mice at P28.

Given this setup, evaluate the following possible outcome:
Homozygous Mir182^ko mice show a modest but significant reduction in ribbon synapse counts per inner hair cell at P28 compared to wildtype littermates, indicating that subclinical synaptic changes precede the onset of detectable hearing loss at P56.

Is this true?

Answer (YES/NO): NO